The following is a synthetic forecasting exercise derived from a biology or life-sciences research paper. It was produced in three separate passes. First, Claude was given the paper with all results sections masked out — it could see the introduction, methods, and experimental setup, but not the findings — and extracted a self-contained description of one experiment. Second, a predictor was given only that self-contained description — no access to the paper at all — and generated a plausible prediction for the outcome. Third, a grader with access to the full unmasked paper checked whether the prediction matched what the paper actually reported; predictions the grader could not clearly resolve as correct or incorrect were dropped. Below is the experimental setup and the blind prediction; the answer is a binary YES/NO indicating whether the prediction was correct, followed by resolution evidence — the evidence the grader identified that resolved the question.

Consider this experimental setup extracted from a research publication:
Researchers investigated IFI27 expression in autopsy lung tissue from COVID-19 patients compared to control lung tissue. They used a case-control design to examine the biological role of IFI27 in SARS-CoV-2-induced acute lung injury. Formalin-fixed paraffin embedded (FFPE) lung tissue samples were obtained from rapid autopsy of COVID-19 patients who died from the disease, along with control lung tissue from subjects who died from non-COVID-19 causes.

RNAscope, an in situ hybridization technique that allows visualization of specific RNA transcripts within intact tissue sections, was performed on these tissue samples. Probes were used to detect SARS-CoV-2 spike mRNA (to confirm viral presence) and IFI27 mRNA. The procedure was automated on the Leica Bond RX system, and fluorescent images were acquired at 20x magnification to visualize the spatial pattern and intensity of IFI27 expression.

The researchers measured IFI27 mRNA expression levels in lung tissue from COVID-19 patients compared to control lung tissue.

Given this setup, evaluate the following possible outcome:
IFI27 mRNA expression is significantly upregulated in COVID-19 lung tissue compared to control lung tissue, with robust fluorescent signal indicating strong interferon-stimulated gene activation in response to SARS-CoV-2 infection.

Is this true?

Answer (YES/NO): YES